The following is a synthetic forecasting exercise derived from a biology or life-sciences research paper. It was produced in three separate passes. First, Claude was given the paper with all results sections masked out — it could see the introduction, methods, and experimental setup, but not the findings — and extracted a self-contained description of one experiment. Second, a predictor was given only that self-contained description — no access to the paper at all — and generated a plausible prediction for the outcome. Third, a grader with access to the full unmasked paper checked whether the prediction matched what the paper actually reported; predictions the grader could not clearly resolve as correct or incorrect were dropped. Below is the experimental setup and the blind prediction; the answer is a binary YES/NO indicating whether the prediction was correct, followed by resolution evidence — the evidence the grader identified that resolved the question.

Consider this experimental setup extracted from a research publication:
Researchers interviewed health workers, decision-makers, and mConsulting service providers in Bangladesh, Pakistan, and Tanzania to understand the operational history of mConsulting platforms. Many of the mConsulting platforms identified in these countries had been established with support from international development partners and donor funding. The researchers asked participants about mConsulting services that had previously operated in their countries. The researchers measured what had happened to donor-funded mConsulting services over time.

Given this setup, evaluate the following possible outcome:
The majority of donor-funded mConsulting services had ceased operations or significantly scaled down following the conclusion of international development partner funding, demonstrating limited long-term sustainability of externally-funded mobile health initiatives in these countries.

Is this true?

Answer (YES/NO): NO